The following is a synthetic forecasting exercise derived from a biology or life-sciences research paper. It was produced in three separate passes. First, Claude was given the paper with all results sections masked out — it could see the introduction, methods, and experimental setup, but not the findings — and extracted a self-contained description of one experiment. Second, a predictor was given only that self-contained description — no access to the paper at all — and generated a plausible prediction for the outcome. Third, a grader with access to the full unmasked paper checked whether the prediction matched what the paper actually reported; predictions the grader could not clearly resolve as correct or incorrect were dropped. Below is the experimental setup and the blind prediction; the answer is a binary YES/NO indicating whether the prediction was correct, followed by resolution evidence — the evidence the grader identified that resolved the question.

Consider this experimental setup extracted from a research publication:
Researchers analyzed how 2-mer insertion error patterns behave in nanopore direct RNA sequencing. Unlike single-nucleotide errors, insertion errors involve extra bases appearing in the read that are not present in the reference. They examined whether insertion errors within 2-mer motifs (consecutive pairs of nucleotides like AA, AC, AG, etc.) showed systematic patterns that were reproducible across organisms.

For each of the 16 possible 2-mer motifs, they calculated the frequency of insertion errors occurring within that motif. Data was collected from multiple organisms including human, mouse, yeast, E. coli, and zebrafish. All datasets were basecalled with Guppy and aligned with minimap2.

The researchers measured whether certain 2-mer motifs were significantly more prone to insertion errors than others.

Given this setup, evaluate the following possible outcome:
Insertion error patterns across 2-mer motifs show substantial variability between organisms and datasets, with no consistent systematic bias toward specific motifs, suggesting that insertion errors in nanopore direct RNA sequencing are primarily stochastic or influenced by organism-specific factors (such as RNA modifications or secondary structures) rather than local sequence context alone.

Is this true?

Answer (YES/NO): NO